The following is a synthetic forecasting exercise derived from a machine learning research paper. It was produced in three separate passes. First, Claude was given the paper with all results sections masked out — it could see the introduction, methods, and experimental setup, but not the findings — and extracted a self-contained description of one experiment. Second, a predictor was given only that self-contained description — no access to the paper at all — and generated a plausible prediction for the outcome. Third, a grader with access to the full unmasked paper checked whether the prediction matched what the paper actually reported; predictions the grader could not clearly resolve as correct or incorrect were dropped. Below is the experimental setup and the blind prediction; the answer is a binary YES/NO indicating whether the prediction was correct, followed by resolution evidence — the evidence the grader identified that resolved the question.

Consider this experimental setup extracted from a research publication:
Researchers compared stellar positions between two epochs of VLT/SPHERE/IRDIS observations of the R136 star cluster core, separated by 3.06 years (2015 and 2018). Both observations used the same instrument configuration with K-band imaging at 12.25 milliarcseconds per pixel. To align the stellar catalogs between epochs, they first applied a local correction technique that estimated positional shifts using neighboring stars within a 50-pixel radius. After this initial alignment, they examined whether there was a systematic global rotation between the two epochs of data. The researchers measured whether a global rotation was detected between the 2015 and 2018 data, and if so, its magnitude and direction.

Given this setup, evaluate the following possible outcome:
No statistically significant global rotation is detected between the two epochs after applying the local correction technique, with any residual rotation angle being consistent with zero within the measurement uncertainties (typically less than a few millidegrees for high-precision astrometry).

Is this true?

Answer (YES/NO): NO